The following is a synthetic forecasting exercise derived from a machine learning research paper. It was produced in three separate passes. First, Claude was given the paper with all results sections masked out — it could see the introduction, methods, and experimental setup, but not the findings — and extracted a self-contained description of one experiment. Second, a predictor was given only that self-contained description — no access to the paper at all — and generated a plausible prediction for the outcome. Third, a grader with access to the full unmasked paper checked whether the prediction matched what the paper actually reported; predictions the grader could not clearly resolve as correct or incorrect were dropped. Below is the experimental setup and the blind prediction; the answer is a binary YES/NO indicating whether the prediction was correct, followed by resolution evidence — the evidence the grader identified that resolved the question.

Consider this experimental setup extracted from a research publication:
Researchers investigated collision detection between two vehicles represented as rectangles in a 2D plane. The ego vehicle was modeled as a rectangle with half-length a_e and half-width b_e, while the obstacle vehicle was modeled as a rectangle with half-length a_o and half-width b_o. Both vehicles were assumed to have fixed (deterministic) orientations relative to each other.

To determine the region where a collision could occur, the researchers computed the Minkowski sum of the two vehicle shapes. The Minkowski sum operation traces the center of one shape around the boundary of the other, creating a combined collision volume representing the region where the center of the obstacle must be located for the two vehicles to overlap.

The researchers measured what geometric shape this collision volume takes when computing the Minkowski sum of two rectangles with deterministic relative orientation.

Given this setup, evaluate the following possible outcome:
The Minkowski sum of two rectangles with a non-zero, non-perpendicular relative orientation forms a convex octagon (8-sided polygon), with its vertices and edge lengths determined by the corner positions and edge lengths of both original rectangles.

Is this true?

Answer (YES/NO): YES